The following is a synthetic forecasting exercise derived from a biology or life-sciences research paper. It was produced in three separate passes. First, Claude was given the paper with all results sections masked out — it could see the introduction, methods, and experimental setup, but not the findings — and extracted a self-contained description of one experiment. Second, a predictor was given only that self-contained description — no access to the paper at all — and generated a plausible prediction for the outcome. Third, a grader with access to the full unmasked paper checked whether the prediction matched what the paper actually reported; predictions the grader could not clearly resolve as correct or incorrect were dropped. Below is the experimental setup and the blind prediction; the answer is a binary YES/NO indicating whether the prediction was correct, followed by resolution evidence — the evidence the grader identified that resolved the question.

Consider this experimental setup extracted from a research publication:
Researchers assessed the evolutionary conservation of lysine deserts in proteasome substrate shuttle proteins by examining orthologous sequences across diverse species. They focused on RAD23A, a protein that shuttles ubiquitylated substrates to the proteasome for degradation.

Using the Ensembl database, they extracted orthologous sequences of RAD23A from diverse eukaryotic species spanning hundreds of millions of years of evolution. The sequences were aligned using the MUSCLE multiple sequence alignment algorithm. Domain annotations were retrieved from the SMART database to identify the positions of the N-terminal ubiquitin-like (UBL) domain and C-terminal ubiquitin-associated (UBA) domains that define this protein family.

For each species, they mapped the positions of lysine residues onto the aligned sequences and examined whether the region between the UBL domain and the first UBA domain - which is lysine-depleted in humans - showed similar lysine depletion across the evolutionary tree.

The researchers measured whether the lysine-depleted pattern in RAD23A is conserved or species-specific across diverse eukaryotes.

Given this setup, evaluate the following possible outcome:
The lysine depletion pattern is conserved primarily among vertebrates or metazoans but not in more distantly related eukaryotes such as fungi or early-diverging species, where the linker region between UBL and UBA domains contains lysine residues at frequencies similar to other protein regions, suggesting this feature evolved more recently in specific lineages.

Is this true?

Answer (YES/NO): NO